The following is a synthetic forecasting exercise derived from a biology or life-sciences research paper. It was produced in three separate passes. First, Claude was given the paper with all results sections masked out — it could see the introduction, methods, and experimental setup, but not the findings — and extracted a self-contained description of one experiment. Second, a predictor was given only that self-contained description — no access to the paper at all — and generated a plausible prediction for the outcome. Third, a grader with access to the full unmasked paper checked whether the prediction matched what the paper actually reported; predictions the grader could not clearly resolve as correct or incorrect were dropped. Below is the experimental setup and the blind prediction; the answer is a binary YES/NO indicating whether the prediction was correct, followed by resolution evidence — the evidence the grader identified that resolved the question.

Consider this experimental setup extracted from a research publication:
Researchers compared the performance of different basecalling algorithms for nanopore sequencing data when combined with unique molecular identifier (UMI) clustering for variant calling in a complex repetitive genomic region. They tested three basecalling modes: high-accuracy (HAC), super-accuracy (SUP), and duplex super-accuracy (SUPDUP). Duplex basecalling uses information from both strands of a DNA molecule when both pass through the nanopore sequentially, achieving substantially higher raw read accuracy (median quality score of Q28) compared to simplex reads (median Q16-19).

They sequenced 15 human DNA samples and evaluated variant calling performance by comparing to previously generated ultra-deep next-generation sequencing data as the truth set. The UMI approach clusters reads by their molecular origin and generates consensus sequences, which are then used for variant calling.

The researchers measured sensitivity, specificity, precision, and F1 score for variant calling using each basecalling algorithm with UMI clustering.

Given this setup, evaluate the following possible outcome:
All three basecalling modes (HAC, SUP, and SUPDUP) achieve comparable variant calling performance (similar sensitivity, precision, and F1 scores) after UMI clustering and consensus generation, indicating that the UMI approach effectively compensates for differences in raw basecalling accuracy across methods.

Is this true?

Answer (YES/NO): NO